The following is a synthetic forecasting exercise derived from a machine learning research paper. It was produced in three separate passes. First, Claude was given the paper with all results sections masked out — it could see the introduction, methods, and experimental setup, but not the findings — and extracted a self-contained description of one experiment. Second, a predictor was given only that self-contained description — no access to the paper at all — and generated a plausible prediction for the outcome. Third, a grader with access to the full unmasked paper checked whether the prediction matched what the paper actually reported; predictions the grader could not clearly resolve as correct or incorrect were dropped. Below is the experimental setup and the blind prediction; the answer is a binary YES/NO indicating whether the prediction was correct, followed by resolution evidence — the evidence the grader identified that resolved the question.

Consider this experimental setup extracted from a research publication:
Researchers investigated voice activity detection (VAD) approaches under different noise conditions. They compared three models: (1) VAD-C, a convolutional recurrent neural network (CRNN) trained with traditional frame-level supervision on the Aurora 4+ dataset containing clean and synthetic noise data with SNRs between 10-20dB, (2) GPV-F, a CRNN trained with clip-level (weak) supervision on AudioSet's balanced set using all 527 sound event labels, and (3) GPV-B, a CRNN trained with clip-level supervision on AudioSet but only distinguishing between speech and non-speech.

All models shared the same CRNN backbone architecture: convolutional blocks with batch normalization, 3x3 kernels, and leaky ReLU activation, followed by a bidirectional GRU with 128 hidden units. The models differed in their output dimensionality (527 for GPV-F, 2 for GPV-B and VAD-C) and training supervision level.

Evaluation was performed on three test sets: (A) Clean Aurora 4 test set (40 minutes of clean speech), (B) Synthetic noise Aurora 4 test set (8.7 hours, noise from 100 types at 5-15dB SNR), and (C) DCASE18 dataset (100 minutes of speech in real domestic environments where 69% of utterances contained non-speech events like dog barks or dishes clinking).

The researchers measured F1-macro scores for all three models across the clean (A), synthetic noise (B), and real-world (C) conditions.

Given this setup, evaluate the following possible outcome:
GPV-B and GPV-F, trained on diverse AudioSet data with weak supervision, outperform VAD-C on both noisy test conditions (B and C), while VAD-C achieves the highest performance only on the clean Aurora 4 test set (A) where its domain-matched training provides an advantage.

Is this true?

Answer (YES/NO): NO